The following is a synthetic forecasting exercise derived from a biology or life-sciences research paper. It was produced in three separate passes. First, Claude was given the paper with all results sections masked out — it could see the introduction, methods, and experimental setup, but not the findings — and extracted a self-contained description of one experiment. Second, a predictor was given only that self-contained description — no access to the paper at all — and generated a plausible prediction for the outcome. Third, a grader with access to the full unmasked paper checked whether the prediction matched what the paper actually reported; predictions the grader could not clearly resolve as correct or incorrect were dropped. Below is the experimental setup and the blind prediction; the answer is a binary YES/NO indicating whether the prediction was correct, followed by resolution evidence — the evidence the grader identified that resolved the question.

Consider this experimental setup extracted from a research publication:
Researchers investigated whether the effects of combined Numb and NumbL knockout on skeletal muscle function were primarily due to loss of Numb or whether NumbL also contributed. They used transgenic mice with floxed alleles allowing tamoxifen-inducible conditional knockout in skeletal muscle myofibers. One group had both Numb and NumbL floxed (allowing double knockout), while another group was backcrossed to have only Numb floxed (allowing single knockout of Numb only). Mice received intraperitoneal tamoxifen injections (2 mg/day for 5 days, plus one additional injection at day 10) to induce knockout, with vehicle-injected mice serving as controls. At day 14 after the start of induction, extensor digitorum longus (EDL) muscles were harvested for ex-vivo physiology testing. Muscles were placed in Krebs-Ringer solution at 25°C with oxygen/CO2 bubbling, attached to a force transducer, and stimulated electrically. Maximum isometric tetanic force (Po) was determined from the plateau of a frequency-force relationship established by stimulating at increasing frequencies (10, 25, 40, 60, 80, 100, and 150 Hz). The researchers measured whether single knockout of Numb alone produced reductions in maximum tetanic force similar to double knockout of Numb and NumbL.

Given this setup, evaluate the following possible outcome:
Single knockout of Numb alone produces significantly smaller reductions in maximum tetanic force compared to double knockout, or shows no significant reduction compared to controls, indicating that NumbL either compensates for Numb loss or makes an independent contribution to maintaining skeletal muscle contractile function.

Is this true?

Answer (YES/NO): NO